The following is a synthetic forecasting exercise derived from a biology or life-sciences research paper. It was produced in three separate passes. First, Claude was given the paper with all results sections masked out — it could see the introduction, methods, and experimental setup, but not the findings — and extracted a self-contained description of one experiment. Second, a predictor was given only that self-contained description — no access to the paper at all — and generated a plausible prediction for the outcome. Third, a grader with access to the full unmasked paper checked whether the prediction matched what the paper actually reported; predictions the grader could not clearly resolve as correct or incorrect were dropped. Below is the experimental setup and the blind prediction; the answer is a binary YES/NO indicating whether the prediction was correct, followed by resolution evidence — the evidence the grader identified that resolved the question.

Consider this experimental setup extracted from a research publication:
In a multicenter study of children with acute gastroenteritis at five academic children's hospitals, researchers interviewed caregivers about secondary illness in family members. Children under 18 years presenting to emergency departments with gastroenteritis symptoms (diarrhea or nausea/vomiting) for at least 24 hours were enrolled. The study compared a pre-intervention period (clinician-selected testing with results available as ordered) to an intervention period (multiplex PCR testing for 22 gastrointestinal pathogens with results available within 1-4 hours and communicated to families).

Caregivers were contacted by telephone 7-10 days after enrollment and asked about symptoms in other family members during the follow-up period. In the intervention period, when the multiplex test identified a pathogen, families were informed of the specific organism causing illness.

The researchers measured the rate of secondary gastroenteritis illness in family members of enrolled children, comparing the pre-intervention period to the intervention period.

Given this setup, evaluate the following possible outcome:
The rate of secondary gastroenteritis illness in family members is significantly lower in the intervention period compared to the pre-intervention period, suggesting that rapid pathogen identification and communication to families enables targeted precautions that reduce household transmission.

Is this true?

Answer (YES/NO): NO